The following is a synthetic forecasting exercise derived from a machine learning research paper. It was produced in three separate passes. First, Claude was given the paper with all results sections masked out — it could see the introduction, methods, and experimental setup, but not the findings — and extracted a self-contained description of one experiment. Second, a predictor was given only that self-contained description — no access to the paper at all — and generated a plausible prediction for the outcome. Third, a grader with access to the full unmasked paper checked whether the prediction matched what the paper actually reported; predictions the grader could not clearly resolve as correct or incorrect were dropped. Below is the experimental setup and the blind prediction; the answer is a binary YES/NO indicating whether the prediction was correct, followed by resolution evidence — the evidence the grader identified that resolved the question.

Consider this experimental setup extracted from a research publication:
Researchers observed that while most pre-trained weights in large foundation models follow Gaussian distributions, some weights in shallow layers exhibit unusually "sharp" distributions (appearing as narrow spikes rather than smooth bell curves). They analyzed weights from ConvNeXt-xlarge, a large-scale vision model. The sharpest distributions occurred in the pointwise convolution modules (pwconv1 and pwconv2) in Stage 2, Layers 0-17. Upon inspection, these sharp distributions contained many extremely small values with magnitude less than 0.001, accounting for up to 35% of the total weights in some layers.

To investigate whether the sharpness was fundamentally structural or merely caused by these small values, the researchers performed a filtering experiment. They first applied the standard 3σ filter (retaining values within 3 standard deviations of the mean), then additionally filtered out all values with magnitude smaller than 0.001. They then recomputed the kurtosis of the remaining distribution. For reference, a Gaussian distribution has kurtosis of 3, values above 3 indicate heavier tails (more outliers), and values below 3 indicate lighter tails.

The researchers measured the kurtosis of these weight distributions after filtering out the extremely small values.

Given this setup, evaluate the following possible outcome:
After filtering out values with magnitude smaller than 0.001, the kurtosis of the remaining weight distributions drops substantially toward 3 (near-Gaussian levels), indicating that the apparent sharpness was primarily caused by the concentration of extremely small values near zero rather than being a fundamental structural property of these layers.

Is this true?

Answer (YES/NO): YES